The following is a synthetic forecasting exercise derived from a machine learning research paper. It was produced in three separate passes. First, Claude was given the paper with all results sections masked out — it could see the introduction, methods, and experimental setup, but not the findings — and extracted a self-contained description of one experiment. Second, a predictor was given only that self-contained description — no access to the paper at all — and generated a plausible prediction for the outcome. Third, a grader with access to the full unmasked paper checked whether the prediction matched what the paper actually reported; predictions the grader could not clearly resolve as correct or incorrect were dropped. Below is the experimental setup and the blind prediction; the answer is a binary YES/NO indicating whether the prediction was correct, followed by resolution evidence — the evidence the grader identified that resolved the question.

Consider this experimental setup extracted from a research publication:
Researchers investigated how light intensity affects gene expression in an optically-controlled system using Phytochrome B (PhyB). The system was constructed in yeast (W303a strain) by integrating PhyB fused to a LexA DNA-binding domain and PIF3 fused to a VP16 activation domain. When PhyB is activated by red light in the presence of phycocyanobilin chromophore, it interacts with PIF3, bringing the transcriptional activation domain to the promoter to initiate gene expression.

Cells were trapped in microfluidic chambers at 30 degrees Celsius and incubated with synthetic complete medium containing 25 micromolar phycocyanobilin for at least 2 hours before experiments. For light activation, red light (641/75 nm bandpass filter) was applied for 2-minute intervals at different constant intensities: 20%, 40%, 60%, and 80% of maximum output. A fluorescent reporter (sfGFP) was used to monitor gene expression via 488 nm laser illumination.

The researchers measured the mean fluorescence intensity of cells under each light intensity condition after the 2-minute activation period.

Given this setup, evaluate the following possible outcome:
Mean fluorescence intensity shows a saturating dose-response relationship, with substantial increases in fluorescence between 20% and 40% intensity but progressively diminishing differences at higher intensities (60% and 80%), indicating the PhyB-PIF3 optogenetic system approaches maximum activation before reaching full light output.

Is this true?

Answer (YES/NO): NO